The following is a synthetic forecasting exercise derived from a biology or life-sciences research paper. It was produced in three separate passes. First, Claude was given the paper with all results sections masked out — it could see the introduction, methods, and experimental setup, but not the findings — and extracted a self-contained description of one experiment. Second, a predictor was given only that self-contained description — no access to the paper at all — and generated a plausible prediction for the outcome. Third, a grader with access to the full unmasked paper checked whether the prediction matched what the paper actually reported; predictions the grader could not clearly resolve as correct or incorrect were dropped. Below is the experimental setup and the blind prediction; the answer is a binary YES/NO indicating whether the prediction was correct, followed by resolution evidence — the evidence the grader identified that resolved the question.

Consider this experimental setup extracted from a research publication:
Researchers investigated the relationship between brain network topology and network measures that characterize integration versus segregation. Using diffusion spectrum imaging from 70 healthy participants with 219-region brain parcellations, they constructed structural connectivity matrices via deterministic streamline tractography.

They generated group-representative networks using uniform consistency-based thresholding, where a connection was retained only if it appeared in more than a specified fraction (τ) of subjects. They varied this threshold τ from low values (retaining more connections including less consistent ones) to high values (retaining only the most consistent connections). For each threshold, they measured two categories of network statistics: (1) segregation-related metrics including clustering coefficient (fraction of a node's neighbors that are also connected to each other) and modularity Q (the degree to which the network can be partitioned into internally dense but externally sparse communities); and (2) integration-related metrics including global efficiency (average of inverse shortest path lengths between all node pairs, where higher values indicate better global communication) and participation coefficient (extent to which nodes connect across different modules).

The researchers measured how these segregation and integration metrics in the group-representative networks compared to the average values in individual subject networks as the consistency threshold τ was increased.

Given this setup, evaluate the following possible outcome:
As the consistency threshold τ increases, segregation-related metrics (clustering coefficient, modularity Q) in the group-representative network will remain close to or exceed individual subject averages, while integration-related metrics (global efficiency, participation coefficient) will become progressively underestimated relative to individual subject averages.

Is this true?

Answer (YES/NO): YES